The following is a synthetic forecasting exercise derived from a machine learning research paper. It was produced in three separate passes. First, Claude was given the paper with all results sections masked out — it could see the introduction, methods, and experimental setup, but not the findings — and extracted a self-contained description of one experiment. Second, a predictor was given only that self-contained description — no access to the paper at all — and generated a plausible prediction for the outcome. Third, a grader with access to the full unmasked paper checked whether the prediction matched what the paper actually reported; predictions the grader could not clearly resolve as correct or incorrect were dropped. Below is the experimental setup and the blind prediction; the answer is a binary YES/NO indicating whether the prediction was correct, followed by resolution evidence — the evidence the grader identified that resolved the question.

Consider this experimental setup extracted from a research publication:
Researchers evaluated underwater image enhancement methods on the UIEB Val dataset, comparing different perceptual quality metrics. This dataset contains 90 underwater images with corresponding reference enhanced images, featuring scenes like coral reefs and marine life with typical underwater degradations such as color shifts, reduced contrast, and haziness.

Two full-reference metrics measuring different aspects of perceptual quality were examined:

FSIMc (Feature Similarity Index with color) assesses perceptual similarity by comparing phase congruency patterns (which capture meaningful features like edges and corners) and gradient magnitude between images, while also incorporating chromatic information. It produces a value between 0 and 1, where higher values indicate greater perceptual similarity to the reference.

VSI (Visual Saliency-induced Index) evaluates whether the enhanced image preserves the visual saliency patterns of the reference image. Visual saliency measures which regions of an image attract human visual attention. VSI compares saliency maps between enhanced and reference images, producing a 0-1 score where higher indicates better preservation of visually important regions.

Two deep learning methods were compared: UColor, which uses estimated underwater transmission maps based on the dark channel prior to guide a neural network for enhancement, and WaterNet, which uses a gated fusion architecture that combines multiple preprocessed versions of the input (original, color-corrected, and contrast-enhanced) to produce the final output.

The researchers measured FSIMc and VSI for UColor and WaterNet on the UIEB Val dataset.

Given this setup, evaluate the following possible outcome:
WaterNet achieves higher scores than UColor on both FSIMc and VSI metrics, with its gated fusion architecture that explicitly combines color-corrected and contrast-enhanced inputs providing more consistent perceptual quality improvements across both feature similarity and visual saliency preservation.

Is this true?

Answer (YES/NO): NO